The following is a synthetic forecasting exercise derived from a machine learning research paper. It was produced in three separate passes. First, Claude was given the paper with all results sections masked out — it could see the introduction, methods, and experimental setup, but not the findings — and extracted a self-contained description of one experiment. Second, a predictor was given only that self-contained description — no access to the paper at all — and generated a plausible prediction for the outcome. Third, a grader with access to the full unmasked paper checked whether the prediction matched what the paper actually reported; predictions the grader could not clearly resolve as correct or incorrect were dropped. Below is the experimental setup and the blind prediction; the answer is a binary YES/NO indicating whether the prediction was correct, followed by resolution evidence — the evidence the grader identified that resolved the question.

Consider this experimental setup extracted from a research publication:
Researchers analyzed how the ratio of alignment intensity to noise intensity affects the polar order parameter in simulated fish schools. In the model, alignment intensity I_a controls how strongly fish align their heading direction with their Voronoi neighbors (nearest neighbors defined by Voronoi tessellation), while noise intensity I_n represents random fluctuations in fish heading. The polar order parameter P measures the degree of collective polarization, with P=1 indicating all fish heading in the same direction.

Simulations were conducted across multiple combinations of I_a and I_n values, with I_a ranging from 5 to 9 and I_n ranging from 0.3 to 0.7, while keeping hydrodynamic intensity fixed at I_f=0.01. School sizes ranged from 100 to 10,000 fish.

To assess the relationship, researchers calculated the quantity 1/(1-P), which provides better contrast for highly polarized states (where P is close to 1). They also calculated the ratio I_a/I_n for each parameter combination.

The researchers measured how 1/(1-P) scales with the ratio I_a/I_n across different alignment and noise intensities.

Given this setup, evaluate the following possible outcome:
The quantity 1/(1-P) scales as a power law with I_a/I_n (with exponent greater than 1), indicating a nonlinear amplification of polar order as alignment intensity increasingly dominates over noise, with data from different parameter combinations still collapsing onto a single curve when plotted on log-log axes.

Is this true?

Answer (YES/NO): NO